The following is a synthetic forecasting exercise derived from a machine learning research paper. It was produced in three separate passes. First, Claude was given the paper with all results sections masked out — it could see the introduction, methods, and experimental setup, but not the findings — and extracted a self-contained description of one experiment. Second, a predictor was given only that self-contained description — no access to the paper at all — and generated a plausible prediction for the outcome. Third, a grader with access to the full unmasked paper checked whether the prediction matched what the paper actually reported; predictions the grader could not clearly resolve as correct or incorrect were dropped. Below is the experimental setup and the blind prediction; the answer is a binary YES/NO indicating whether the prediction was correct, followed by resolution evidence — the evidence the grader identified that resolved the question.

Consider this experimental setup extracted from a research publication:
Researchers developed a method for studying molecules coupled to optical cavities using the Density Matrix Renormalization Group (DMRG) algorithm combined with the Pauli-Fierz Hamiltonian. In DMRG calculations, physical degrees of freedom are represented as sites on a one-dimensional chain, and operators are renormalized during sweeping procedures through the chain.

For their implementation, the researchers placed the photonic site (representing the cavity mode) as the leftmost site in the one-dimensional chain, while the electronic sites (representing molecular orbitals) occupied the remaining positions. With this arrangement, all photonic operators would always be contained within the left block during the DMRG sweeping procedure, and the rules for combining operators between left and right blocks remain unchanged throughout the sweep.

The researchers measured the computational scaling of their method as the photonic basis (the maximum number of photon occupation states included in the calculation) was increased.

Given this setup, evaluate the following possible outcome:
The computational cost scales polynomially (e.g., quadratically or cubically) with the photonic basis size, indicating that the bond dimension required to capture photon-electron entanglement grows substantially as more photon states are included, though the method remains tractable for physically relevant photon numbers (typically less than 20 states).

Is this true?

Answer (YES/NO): NO